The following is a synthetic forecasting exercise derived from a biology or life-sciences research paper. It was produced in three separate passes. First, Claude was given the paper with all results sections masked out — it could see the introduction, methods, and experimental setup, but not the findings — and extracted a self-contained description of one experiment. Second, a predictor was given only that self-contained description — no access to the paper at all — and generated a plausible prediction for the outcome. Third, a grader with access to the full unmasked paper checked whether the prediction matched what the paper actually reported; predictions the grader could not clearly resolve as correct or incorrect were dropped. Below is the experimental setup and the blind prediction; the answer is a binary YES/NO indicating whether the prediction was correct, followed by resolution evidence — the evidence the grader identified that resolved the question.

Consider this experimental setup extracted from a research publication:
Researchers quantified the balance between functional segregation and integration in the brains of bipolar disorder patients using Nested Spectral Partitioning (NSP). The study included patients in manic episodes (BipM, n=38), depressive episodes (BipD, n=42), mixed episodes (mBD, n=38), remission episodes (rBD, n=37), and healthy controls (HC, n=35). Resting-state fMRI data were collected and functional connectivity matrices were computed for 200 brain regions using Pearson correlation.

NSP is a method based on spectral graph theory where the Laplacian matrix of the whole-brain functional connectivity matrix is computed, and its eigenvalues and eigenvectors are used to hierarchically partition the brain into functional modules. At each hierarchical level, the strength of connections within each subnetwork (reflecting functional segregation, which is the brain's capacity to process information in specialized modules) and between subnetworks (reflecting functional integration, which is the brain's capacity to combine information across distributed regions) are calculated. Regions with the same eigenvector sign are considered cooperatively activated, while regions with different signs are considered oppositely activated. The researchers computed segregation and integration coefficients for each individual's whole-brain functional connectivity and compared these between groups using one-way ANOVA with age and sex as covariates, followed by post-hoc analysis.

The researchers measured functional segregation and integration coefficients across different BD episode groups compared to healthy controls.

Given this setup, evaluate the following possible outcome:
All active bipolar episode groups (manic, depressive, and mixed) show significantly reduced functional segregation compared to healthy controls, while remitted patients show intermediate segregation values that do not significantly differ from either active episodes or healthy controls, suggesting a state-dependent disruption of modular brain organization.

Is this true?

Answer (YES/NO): NO